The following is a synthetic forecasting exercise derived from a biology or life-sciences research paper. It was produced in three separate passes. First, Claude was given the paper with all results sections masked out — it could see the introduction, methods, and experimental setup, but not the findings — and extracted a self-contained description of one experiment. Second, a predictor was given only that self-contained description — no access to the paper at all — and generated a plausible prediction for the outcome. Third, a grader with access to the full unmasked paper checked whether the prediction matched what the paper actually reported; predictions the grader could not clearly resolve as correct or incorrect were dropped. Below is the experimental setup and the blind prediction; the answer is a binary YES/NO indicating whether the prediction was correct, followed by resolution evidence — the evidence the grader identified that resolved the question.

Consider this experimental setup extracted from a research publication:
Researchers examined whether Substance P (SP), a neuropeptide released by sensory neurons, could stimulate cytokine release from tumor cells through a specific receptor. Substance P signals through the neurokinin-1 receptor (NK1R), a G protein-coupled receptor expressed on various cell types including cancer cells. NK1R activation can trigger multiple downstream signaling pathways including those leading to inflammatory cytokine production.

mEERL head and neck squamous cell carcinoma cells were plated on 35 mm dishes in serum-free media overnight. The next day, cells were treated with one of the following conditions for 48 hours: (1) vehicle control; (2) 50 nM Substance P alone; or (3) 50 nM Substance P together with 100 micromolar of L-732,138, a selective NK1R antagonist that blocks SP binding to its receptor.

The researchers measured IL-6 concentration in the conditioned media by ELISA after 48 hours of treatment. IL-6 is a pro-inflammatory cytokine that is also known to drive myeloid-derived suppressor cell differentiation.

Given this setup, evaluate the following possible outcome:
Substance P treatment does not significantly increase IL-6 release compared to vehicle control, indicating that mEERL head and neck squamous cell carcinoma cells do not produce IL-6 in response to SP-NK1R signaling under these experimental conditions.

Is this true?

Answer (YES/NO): NO